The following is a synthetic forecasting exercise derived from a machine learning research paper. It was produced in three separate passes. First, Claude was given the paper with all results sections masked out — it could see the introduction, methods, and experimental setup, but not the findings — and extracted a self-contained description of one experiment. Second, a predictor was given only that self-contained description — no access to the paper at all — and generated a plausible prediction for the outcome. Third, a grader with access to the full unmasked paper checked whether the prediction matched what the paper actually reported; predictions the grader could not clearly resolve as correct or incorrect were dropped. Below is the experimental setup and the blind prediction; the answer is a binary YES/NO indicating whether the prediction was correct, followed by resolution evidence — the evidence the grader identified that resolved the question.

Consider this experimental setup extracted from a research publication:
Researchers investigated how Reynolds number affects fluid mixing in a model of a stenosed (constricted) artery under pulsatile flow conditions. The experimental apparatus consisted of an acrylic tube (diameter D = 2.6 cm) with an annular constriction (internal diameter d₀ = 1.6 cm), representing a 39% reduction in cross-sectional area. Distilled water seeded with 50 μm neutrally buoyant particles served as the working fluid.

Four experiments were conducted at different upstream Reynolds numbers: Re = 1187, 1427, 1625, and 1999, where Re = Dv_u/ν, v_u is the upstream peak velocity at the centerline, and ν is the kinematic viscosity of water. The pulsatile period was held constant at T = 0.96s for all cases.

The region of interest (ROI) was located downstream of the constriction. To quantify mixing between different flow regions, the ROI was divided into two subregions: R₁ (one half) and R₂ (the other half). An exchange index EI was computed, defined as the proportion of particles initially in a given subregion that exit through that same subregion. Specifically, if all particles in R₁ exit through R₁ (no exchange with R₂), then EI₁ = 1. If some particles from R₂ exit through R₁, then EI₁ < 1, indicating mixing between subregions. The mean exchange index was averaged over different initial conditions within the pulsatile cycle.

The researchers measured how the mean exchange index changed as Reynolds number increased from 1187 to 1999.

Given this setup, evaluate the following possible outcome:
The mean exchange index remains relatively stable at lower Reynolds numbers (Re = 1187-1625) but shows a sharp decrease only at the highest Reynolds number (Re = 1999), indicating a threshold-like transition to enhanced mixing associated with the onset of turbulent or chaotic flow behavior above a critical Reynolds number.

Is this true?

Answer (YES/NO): NO